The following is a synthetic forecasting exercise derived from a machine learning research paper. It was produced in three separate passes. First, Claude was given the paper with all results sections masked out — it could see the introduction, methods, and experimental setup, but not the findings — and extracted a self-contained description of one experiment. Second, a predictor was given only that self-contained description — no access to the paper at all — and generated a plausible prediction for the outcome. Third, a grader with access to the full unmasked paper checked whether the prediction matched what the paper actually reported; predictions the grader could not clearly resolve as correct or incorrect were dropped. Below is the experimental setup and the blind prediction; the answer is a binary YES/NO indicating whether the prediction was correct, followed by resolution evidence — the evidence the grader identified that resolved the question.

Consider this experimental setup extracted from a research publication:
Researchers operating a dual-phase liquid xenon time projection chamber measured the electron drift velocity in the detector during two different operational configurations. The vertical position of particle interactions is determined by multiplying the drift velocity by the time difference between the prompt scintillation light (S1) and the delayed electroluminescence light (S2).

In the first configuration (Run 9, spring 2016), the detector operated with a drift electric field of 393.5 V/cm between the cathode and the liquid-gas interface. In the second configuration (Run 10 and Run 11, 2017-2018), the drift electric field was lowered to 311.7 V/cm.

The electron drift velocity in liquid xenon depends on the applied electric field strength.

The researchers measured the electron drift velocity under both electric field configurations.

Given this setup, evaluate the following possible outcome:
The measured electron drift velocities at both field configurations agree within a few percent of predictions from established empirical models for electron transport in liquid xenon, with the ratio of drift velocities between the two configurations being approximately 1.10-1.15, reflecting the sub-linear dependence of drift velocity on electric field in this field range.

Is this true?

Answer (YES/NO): NO